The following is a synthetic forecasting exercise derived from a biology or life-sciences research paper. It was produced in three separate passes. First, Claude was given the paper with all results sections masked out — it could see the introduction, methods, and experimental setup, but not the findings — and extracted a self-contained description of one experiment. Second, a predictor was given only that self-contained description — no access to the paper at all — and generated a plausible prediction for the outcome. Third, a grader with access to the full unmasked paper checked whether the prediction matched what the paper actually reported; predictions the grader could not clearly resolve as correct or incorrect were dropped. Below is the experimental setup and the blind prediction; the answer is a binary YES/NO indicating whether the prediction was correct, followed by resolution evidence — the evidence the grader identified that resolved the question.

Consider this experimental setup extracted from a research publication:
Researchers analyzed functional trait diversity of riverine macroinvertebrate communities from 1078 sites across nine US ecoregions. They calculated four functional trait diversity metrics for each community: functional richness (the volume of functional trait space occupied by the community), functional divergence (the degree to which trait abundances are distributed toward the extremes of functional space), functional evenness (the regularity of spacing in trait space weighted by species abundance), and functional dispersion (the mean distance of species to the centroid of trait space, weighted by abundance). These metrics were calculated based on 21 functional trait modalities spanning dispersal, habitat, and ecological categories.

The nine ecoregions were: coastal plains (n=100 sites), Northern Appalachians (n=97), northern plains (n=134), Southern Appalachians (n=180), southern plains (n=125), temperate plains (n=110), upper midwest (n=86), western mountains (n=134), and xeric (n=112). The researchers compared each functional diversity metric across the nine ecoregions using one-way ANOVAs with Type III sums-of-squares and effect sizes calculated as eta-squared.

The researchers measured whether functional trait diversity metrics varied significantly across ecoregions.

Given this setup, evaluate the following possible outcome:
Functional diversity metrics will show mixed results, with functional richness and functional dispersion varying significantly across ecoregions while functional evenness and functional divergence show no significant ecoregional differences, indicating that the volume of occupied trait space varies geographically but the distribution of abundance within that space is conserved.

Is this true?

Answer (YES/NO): NO